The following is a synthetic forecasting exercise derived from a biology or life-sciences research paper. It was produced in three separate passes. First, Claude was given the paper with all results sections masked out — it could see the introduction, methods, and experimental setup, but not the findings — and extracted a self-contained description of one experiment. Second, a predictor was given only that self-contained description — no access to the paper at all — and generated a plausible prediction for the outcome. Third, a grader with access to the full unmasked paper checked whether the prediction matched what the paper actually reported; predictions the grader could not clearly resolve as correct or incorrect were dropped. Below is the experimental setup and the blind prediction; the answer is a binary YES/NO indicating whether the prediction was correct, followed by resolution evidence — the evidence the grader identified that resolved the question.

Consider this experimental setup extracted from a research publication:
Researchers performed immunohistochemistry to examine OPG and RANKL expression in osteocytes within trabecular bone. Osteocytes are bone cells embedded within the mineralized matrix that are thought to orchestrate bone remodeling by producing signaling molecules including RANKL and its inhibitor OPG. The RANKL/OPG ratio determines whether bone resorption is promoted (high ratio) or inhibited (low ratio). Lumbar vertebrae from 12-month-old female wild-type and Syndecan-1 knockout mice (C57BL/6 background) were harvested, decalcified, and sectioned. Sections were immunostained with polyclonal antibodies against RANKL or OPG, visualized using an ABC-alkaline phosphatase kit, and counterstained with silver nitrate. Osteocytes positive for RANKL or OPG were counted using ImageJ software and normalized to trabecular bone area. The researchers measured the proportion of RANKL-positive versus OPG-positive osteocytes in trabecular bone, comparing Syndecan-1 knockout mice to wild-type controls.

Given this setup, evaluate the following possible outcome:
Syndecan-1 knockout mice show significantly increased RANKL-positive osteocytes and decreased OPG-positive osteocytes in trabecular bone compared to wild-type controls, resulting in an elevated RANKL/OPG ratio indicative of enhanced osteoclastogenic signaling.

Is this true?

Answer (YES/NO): NO